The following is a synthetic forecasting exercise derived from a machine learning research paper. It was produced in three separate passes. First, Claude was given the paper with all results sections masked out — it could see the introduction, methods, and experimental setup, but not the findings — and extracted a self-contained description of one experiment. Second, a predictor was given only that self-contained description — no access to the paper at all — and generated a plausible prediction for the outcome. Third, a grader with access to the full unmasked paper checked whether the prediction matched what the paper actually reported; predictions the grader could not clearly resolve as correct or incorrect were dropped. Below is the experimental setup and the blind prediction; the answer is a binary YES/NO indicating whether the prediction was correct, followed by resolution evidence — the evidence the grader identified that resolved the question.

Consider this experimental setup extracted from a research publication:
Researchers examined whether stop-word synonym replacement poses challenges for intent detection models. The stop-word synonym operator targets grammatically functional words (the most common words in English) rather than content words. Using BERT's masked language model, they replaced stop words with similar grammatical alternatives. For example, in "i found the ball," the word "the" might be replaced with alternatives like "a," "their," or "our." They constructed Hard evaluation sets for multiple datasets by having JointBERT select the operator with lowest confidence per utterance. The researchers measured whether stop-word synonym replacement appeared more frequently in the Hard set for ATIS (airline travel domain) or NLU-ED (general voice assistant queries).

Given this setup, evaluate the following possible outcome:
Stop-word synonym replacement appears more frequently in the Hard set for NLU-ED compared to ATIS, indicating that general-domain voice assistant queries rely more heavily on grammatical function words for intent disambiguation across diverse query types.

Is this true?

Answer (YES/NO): YES